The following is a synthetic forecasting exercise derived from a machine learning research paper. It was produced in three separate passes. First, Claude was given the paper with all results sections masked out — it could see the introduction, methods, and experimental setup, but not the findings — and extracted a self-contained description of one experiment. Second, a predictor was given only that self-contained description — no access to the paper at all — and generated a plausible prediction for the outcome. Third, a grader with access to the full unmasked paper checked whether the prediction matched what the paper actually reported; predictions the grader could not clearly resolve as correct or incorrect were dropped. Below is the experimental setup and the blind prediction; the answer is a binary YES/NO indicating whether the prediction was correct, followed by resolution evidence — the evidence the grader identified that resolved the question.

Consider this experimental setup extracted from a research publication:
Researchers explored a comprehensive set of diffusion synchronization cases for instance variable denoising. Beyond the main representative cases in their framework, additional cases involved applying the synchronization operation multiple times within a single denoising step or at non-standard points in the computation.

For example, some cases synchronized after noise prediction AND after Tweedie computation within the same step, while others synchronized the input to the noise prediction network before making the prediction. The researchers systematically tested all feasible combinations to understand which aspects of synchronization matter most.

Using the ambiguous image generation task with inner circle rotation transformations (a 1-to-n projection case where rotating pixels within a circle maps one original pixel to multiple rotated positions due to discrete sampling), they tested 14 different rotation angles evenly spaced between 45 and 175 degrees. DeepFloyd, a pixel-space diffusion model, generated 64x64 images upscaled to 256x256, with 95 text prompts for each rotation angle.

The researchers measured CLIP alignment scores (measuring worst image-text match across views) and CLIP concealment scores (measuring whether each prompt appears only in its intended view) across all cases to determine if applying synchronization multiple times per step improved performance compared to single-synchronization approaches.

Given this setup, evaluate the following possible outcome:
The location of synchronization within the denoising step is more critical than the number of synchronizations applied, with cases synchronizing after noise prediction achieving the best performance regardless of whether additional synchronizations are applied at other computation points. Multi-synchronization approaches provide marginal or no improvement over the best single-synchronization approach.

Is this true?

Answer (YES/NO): NO